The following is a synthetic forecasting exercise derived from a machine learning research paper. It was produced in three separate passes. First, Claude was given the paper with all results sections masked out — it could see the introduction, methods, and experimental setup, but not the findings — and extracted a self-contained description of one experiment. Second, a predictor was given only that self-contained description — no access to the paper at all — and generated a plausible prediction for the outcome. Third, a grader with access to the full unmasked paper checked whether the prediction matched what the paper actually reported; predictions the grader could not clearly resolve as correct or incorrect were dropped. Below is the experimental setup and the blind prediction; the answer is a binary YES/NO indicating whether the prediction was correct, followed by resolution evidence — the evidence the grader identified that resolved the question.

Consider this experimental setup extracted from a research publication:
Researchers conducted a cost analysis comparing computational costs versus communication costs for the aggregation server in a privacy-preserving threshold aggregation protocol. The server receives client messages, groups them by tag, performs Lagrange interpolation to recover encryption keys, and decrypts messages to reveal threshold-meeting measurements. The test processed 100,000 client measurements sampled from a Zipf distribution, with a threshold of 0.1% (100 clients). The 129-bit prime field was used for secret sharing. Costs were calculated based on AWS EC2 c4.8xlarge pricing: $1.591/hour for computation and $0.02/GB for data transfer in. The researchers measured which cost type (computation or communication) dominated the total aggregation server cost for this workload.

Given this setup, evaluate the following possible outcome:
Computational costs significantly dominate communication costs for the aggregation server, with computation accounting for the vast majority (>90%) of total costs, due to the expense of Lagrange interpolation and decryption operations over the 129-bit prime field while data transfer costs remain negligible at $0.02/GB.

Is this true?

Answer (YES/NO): NO